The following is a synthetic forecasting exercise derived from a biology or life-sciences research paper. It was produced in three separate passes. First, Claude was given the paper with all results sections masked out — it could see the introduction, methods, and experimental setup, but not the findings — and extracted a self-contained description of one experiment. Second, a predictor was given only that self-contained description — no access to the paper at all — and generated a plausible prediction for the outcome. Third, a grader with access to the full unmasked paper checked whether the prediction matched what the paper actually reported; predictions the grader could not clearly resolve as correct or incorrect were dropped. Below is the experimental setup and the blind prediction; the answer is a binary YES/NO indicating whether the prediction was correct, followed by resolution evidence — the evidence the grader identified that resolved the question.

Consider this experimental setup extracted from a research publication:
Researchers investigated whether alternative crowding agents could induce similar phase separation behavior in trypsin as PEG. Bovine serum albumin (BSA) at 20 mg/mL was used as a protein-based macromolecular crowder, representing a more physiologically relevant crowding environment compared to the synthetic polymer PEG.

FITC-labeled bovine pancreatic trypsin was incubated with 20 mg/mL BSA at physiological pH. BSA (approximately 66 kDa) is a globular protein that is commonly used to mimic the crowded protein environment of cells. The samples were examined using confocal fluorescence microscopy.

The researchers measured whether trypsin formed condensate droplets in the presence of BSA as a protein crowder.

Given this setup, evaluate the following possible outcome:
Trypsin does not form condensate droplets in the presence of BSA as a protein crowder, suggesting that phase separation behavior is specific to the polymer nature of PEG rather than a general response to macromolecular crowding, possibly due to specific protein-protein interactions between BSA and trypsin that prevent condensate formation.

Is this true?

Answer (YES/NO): NO